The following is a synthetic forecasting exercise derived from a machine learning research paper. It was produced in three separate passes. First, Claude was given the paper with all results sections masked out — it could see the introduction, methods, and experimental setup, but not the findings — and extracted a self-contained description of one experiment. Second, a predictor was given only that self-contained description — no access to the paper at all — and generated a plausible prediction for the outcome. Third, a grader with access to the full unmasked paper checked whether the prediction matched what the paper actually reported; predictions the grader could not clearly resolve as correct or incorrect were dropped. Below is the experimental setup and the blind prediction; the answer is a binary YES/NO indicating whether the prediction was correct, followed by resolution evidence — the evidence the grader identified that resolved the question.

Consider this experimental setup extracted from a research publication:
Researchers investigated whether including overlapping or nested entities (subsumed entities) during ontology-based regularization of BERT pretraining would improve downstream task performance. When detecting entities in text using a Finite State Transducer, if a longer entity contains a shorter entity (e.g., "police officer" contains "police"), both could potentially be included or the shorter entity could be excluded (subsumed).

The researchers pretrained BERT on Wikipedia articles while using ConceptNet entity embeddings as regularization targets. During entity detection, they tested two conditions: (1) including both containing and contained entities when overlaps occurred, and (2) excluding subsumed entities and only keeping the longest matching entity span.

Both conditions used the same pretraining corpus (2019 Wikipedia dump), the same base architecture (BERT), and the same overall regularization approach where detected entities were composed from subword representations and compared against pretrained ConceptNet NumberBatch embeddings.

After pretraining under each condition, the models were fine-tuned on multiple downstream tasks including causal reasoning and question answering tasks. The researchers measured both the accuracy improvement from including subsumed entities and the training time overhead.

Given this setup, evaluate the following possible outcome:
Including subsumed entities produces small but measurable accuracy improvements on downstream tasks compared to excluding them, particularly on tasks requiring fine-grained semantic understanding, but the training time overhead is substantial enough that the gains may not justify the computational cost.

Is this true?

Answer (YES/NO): NO